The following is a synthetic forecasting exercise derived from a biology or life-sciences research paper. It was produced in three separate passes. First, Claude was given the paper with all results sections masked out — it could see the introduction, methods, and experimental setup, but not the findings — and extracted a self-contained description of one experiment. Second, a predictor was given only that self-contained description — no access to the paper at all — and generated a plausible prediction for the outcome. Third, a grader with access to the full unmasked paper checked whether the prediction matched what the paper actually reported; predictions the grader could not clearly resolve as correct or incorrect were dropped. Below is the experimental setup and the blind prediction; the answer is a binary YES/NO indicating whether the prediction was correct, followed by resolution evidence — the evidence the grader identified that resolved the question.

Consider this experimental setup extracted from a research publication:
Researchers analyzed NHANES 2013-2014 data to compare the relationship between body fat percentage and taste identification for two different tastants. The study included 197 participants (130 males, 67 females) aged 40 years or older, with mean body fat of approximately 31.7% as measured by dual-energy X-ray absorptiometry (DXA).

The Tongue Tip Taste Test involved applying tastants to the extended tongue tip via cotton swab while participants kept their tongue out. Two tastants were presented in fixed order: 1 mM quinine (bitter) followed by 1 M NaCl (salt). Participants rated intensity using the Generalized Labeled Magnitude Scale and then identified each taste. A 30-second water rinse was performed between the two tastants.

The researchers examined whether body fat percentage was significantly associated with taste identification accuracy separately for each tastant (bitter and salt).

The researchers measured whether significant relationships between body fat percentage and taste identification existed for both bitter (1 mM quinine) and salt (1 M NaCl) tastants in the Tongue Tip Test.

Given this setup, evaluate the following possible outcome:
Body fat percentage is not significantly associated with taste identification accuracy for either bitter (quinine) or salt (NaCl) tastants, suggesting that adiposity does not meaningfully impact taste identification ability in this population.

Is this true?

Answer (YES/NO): NO